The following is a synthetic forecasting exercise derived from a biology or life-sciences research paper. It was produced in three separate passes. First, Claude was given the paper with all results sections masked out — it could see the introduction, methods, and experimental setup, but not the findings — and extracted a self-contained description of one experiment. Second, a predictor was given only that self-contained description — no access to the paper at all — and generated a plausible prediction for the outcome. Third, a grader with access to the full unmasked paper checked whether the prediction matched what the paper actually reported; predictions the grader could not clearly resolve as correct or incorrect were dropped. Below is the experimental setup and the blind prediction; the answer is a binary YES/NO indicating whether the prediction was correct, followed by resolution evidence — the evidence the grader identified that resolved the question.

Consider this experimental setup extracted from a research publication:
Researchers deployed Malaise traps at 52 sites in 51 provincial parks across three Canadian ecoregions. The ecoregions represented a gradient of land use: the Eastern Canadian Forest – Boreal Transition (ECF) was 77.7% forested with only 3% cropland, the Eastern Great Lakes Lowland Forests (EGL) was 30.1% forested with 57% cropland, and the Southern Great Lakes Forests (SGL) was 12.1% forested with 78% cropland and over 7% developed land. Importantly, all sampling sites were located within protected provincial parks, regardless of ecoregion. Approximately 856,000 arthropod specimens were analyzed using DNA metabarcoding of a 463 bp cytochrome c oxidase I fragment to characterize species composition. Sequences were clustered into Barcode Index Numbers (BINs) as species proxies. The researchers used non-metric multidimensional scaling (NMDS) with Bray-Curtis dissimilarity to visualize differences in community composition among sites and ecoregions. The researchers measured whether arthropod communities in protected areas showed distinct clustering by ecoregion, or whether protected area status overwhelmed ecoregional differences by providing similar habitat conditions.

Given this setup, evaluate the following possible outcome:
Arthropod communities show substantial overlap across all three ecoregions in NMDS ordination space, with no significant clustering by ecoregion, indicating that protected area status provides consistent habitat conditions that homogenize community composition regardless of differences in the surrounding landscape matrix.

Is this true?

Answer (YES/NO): NO